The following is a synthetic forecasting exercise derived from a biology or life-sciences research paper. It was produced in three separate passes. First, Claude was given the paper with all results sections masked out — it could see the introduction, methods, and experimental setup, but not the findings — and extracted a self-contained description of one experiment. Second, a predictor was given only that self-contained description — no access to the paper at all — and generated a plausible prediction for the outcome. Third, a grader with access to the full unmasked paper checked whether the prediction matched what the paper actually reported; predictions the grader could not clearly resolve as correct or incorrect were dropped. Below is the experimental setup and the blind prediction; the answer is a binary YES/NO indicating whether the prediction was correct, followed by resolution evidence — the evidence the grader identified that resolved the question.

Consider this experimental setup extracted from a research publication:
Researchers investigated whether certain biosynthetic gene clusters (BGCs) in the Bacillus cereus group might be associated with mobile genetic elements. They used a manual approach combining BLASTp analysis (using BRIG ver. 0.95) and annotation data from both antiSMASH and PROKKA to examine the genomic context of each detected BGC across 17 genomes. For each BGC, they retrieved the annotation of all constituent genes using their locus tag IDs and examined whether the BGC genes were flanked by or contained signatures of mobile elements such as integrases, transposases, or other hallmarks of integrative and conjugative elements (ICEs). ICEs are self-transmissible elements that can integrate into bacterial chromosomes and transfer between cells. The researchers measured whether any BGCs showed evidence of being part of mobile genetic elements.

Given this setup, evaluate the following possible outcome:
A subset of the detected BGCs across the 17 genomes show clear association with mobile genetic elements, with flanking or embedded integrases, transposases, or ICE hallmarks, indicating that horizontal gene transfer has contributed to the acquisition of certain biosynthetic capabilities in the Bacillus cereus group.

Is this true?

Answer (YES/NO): NO